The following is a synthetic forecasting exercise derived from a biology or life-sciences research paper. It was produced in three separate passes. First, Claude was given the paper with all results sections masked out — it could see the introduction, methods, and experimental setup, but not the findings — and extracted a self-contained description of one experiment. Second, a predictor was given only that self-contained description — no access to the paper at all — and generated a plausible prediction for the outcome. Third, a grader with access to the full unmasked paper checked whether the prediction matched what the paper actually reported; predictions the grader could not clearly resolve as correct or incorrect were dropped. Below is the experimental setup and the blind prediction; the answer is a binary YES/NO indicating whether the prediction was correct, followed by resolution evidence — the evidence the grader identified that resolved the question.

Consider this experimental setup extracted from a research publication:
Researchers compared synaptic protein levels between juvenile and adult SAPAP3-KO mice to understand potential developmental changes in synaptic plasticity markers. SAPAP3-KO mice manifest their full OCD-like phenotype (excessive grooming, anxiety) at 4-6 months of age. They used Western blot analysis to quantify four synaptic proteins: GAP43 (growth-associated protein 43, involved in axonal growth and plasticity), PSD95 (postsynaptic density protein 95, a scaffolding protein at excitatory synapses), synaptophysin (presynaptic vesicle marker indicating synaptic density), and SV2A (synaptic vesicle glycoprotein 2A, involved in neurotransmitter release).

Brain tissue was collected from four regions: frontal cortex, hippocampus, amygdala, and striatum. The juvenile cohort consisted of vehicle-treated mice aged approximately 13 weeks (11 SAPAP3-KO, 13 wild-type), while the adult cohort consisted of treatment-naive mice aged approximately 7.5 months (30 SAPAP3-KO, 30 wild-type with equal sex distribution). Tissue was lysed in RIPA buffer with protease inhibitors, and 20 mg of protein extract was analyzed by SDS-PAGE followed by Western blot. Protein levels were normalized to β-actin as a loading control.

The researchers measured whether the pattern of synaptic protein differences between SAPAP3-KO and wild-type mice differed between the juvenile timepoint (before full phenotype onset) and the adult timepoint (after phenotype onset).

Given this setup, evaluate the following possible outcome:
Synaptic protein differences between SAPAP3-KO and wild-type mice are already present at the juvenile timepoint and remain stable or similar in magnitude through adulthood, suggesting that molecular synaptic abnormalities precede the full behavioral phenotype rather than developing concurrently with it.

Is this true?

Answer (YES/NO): NO